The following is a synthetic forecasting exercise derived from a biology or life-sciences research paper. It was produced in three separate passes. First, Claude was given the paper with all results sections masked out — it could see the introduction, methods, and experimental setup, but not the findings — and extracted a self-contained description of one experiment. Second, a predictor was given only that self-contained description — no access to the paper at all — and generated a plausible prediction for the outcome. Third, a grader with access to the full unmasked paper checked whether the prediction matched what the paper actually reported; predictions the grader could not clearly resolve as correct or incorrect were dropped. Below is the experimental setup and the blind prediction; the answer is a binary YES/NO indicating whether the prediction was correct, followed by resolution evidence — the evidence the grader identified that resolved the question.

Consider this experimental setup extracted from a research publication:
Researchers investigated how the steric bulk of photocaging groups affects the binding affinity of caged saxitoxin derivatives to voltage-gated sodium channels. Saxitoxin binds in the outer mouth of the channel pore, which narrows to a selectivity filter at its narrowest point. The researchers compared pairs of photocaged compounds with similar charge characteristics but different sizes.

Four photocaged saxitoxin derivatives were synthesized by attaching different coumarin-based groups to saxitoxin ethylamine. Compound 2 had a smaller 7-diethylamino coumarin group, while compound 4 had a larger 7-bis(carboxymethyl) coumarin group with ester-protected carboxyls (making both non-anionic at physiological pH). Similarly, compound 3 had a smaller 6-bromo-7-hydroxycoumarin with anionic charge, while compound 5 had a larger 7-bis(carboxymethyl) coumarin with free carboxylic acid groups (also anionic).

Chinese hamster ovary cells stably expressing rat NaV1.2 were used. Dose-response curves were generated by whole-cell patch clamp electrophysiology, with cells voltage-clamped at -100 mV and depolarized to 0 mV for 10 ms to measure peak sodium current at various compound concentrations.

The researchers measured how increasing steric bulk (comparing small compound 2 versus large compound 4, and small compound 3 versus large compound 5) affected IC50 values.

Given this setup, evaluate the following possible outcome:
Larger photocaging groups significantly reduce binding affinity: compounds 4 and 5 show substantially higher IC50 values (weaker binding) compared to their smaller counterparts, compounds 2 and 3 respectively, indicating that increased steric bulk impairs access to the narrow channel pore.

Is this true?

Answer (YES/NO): YES